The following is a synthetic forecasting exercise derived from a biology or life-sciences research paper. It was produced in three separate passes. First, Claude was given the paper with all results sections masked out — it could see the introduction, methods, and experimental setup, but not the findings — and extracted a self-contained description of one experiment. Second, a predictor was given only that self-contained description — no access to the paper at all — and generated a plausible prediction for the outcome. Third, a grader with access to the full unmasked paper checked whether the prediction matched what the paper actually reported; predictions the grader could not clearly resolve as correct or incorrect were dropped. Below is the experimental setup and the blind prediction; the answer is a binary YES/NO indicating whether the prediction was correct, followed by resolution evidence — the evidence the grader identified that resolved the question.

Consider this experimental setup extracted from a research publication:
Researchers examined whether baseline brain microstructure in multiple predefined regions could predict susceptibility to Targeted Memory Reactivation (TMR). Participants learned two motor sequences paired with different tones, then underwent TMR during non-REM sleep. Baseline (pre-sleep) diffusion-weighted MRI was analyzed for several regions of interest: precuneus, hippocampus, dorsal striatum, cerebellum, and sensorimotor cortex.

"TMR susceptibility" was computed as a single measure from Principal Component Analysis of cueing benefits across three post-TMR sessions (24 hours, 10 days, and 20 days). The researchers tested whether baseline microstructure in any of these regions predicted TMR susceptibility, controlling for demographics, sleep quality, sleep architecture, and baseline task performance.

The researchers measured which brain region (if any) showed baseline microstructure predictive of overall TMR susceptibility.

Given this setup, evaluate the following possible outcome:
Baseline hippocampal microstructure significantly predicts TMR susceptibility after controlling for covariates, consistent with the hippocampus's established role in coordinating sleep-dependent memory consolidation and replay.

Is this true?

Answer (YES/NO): NO